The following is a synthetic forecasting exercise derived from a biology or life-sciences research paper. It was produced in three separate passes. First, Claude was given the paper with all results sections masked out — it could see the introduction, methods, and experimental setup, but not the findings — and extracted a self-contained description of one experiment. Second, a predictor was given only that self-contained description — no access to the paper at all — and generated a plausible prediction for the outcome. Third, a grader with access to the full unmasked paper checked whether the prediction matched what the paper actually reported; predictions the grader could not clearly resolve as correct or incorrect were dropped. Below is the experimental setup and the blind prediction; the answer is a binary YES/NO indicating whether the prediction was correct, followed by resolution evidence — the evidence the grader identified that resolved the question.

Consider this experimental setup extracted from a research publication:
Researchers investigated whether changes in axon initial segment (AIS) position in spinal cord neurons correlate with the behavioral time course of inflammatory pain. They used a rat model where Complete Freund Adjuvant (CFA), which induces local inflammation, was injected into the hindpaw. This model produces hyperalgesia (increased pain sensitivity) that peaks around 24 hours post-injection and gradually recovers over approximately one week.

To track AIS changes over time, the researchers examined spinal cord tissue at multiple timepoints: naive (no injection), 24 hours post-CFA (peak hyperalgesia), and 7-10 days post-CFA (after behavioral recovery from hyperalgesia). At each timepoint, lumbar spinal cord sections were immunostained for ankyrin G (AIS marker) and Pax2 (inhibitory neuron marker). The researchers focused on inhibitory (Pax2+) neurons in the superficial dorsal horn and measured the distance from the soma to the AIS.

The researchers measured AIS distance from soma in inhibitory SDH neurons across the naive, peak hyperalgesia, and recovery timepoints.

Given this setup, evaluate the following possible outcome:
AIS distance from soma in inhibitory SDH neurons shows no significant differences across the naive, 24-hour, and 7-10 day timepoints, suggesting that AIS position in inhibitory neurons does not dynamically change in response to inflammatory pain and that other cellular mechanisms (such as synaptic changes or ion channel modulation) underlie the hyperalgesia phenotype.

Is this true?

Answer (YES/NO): NO